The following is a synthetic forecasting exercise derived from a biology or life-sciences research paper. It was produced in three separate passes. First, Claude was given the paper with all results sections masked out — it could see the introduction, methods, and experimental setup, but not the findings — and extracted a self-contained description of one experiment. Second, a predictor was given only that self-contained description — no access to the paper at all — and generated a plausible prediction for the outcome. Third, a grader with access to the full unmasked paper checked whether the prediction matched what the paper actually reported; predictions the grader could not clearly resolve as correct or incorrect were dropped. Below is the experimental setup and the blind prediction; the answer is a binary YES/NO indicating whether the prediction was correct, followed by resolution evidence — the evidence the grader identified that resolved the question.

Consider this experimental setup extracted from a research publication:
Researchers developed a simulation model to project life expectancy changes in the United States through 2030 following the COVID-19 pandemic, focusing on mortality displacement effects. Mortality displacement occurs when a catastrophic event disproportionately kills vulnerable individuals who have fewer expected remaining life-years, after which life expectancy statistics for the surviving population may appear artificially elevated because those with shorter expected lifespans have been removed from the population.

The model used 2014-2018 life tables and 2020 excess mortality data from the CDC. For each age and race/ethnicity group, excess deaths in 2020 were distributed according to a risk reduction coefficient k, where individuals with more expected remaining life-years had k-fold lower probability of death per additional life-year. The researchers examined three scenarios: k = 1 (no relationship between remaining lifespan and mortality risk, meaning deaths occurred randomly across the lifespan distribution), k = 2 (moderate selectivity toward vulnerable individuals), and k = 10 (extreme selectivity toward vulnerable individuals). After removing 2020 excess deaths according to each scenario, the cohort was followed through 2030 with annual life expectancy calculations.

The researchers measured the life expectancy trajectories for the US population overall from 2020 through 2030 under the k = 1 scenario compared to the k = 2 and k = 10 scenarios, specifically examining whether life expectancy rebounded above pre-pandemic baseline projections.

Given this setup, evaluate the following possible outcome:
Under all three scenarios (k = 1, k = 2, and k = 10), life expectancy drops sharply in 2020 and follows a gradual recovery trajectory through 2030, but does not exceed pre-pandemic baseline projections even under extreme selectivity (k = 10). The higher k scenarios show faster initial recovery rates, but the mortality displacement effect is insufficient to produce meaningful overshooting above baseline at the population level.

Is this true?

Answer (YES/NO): NO